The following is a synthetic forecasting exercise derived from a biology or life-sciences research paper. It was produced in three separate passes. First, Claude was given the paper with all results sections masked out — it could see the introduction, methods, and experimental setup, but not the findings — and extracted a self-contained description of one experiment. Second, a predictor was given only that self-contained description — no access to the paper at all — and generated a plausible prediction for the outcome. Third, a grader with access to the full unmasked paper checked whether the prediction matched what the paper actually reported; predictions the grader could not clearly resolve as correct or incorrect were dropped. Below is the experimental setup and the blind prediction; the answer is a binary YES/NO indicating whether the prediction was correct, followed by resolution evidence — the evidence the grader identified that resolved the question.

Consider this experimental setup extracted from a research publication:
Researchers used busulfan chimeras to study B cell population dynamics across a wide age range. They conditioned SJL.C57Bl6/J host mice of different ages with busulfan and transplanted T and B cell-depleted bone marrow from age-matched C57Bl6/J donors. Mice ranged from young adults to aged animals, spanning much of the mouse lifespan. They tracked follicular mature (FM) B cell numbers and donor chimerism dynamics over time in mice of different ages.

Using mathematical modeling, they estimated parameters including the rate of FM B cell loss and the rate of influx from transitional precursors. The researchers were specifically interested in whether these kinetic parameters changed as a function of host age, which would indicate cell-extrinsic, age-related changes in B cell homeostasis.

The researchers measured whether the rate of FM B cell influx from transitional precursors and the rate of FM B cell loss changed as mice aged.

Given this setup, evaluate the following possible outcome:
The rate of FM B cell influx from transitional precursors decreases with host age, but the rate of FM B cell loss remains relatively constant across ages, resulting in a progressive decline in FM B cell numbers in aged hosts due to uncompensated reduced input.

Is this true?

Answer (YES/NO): NO